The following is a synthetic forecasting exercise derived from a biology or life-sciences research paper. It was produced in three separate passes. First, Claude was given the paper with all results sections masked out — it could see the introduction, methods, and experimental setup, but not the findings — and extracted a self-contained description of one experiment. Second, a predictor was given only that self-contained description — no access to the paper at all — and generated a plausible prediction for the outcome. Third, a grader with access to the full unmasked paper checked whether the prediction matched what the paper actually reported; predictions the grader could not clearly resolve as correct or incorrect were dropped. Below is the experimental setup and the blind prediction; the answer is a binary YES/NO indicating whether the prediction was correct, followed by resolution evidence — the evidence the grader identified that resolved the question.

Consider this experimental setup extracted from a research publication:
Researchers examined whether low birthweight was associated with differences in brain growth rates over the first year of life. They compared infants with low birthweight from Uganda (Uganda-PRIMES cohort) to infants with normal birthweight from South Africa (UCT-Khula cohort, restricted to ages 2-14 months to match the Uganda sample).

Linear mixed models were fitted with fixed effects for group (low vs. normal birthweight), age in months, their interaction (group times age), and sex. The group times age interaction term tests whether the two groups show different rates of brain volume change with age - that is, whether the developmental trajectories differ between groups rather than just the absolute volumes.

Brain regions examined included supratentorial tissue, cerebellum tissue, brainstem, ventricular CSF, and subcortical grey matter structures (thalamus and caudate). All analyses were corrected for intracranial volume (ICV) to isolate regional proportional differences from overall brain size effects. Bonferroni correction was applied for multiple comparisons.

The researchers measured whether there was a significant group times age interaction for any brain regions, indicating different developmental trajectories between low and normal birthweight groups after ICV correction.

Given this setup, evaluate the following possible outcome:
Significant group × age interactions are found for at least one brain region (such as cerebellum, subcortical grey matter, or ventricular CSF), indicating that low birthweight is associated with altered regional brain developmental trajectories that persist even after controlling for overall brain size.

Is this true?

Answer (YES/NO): YES